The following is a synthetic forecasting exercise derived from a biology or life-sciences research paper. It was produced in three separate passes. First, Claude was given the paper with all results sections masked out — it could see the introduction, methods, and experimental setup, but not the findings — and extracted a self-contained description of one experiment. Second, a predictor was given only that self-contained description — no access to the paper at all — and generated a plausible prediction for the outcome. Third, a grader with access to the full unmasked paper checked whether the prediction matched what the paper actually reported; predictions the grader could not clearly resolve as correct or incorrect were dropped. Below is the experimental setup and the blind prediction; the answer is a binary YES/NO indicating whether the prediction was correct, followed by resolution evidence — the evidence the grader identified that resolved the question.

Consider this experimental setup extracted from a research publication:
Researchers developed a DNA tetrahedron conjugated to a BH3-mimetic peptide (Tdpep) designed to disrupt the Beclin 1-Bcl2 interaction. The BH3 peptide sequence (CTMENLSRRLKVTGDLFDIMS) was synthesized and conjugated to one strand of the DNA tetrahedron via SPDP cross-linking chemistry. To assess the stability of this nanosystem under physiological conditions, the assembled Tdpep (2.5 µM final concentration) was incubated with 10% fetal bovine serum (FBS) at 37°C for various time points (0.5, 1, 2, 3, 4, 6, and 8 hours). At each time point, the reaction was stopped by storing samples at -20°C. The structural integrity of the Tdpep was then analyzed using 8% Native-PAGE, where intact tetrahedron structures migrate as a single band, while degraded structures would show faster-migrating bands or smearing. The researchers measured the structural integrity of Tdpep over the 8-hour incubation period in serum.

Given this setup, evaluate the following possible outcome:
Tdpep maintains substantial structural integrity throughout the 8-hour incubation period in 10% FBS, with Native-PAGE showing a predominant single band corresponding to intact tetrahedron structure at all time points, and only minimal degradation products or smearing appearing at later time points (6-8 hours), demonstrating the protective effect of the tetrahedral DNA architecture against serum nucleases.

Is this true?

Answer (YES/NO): NO